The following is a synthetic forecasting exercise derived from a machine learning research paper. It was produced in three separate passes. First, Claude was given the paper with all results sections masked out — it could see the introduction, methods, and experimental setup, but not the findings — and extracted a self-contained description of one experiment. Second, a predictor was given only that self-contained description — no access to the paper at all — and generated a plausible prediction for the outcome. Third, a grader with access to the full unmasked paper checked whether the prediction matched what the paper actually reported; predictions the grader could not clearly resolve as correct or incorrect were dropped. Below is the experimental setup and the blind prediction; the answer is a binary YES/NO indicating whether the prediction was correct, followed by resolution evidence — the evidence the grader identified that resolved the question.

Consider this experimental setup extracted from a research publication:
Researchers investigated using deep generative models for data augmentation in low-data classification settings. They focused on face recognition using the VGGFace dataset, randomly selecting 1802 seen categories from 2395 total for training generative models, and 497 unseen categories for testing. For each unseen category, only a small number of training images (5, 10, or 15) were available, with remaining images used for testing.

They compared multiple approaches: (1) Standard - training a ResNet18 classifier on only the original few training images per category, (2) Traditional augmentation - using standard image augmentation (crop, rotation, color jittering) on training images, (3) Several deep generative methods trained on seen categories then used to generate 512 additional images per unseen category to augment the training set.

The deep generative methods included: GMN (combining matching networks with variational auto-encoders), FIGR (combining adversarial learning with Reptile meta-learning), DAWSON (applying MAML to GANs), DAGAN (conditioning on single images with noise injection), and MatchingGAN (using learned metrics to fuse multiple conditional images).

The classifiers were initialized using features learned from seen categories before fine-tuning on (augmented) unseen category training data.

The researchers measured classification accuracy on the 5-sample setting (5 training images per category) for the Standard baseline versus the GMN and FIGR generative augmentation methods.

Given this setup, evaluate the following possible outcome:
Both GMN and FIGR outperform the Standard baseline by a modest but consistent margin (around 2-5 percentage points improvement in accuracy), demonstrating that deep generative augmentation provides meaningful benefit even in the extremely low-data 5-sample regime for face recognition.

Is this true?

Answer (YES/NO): NO